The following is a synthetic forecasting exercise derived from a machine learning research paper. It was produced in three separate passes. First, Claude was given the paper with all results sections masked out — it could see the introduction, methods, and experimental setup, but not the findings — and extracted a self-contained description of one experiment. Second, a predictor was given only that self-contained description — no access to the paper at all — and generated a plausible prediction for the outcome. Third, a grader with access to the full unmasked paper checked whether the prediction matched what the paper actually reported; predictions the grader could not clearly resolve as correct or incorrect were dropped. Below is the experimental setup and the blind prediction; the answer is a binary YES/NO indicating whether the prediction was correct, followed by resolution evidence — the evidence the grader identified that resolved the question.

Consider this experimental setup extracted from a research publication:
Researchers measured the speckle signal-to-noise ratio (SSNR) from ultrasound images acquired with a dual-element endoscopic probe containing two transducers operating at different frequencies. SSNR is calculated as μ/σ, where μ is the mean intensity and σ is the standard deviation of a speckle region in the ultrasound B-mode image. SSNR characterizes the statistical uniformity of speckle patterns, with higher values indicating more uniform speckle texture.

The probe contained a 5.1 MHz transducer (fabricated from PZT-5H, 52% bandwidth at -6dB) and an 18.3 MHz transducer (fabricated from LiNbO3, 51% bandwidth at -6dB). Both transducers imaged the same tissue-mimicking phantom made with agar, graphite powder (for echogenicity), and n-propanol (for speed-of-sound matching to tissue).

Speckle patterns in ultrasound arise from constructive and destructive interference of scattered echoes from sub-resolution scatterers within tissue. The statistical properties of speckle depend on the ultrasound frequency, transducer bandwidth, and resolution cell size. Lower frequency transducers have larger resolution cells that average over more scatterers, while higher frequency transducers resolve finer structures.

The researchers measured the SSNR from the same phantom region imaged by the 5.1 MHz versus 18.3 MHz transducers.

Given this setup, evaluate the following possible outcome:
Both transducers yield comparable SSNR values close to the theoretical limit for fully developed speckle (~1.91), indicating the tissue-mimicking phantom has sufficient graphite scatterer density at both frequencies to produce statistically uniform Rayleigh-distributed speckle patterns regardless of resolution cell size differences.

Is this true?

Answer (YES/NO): NO